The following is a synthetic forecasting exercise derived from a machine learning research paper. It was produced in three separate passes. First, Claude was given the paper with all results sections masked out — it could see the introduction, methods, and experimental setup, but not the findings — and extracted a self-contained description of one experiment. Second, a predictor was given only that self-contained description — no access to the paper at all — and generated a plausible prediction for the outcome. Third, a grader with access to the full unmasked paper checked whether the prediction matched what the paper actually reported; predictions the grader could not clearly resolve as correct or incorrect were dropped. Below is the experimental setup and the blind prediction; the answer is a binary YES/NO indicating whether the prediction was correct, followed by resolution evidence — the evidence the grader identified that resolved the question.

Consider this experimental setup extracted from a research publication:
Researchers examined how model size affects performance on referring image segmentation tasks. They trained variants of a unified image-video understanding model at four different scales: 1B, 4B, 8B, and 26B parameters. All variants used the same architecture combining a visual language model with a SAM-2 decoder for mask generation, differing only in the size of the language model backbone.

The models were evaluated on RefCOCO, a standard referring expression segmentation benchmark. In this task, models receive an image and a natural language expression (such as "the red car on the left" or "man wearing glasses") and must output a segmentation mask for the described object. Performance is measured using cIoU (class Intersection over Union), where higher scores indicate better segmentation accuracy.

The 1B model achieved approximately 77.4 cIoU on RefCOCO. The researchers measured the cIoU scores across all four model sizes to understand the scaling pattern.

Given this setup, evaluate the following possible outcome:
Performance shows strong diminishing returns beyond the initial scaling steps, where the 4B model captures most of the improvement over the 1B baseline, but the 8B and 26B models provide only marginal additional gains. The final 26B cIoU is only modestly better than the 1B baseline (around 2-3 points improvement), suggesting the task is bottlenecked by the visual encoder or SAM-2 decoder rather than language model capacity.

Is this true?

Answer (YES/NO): NO